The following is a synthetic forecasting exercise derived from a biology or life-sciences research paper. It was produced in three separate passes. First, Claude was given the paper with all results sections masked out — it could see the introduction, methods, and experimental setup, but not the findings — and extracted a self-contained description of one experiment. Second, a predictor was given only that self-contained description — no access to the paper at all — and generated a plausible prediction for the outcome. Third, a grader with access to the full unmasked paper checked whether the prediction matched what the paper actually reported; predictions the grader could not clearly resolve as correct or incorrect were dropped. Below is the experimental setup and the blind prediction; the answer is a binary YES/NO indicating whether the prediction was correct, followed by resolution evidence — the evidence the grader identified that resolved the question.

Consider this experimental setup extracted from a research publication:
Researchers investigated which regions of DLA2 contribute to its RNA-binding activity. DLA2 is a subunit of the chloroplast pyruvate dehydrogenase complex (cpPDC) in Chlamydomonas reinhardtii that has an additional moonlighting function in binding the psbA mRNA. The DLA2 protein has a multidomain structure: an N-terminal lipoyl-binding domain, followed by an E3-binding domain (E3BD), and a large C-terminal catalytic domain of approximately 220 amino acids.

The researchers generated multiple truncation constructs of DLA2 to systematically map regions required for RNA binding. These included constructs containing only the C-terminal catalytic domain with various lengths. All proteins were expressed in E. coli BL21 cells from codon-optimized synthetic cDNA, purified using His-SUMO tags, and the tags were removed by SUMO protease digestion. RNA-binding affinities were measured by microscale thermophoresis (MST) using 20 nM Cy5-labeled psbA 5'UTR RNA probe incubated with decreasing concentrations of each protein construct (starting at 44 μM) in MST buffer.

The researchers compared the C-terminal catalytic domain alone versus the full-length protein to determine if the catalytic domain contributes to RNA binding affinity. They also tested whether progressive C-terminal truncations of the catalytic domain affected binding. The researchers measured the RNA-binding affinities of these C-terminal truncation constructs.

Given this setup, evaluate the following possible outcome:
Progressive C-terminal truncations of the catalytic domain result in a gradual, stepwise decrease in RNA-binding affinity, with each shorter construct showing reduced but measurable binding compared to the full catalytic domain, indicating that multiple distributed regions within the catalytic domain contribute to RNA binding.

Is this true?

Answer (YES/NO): NO